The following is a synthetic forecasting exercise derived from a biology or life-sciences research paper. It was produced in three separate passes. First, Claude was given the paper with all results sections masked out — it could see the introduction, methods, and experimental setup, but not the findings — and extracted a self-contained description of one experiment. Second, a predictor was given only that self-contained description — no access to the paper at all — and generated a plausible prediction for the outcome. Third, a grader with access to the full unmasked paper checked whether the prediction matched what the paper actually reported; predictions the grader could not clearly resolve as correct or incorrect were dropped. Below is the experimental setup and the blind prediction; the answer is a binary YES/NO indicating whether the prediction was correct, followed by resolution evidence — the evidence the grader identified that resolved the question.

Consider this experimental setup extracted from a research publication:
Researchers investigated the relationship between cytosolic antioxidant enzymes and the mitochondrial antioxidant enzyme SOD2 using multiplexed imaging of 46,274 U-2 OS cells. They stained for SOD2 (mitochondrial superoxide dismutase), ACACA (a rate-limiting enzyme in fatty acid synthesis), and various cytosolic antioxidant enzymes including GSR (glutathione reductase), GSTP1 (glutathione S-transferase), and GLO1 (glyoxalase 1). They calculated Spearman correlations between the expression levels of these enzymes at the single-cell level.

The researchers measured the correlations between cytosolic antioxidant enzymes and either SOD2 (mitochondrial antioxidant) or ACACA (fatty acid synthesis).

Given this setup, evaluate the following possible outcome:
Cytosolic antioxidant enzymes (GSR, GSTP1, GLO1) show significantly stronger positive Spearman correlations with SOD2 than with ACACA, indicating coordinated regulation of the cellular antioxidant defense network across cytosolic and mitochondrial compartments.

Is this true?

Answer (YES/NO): NO